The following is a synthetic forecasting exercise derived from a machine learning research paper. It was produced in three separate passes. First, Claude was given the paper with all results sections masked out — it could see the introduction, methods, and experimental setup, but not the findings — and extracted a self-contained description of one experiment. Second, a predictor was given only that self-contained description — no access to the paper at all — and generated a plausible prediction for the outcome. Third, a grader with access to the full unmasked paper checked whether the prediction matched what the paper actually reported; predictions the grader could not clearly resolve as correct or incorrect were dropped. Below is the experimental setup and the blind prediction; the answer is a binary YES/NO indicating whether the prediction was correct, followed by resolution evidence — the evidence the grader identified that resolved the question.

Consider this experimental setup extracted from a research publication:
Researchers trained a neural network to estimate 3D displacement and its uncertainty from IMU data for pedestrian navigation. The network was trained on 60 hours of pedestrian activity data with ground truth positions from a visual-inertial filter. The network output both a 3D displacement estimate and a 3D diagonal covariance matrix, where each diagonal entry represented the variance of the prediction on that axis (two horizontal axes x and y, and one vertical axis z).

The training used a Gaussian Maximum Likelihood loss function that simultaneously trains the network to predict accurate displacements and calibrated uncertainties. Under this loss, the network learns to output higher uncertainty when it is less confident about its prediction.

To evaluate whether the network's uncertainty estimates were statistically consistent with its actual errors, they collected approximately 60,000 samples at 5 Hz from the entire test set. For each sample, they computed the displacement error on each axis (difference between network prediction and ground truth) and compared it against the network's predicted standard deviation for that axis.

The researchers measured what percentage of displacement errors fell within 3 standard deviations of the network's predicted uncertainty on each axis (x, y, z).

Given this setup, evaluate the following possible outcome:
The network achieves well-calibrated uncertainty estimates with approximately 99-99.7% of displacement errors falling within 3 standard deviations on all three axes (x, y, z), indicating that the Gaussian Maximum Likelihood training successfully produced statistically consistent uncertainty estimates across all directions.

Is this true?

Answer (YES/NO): YES